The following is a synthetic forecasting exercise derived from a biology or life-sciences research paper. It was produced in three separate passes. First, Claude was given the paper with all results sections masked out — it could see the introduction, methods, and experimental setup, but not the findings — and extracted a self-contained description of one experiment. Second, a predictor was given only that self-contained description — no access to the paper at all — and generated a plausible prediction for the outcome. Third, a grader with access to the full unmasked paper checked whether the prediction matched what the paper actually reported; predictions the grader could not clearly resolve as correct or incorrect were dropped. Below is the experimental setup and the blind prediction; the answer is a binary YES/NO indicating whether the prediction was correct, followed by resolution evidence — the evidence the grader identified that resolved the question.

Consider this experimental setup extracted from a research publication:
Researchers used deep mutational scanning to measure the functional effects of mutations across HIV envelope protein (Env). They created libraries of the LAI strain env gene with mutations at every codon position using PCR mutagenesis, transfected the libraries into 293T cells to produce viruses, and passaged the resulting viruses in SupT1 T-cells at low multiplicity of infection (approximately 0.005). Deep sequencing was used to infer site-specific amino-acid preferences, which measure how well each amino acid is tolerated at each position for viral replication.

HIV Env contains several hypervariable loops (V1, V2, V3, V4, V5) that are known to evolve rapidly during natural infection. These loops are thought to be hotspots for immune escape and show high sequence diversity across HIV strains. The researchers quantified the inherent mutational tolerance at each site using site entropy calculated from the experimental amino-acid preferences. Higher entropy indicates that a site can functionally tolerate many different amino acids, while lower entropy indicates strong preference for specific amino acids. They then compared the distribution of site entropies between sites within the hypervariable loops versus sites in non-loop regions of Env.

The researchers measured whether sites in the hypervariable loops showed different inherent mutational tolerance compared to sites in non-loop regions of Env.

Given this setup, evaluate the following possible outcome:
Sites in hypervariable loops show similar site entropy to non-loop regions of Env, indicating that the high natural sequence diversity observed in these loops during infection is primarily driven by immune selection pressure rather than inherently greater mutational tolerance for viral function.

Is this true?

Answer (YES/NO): NO